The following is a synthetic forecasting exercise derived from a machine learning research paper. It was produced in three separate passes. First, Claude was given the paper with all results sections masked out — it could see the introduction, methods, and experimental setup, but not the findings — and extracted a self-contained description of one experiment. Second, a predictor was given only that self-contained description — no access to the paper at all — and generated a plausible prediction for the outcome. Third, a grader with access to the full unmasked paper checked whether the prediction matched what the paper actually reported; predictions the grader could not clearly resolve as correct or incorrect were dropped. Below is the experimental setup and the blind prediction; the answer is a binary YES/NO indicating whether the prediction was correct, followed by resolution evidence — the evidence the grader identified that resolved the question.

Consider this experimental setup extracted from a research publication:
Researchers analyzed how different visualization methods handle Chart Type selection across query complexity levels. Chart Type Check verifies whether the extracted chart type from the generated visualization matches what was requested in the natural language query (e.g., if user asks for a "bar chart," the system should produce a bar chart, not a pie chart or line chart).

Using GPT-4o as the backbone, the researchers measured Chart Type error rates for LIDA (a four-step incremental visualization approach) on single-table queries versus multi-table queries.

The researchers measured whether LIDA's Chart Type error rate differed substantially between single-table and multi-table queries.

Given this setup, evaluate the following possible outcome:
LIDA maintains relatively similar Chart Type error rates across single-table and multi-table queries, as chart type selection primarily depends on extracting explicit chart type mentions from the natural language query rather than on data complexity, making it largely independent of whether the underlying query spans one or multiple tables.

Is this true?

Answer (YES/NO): NO